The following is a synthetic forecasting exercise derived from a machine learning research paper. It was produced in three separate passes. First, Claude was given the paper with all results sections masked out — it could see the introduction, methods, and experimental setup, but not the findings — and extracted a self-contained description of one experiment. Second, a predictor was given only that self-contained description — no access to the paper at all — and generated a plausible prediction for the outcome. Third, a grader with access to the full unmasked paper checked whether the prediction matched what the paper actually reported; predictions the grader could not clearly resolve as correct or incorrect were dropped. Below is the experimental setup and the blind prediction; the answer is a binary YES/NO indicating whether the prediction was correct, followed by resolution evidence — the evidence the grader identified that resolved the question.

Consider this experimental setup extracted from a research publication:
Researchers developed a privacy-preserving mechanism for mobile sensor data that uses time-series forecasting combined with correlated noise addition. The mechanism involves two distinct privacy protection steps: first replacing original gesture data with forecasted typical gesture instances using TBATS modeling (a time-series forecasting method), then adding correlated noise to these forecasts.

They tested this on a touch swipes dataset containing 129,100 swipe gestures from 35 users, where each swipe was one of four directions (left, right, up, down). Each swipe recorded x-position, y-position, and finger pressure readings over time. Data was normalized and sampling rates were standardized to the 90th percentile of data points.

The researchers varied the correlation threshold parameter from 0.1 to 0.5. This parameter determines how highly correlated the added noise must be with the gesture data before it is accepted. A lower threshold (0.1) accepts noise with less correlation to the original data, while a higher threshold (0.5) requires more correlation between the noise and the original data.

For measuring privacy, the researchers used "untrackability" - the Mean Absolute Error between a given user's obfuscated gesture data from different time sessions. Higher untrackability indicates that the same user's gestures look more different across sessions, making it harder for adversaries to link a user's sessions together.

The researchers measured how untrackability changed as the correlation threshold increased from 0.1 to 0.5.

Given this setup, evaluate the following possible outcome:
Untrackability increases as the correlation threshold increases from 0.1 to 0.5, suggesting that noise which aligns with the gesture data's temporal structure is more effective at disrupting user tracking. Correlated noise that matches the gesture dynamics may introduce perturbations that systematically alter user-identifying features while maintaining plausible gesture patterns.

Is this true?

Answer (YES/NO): NO